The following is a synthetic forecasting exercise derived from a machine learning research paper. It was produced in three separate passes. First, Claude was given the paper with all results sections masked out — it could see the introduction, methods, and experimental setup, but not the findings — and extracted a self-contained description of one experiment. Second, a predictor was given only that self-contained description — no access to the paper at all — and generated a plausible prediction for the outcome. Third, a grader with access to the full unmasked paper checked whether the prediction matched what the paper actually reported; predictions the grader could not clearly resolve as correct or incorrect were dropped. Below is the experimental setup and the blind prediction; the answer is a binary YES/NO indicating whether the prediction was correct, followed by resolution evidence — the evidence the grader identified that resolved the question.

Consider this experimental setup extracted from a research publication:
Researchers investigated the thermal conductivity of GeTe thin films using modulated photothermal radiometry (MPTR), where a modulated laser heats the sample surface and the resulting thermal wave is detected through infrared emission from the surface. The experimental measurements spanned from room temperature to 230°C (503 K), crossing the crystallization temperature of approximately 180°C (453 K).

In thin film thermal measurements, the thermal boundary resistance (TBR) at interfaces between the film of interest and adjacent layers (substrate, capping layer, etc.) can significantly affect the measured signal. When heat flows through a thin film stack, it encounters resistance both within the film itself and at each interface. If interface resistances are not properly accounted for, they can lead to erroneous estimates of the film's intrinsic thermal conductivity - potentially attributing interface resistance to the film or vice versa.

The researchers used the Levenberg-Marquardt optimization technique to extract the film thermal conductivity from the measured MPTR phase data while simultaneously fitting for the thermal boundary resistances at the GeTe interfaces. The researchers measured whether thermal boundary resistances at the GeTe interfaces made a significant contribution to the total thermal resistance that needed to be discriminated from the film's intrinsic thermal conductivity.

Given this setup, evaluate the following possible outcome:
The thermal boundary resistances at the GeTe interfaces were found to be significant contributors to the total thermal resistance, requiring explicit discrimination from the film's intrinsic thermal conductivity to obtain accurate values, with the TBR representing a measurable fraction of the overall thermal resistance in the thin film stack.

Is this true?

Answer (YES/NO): YES